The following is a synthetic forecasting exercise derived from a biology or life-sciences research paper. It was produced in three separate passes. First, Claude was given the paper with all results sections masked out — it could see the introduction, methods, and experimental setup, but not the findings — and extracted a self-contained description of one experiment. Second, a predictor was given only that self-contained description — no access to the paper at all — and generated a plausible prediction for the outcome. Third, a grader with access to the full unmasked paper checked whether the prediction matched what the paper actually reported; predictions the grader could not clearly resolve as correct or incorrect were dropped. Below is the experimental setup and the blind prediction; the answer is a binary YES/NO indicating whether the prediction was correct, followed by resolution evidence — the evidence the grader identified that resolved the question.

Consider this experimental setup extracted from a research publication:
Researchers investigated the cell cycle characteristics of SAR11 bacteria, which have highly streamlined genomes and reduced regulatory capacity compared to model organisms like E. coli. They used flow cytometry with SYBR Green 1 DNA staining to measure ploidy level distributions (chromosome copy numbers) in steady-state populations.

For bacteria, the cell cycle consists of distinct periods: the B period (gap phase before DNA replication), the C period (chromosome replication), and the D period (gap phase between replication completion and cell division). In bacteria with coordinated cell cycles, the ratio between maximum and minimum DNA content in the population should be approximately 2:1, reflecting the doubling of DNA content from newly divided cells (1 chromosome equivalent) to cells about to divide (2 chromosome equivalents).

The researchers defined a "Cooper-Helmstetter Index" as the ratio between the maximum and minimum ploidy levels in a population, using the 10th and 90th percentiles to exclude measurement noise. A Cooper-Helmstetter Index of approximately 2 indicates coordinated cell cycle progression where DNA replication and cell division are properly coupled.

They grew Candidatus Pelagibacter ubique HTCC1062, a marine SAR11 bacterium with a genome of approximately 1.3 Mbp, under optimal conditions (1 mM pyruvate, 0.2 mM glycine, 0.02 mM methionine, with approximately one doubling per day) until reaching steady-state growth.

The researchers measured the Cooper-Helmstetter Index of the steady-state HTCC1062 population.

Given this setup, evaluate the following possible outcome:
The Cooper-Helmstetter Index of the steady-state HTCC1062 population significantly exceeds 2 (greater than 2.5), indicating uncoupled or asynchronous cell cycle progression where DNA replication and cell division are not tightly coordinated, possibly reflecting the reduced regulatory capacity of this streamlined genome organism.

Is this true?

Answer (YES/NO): NO